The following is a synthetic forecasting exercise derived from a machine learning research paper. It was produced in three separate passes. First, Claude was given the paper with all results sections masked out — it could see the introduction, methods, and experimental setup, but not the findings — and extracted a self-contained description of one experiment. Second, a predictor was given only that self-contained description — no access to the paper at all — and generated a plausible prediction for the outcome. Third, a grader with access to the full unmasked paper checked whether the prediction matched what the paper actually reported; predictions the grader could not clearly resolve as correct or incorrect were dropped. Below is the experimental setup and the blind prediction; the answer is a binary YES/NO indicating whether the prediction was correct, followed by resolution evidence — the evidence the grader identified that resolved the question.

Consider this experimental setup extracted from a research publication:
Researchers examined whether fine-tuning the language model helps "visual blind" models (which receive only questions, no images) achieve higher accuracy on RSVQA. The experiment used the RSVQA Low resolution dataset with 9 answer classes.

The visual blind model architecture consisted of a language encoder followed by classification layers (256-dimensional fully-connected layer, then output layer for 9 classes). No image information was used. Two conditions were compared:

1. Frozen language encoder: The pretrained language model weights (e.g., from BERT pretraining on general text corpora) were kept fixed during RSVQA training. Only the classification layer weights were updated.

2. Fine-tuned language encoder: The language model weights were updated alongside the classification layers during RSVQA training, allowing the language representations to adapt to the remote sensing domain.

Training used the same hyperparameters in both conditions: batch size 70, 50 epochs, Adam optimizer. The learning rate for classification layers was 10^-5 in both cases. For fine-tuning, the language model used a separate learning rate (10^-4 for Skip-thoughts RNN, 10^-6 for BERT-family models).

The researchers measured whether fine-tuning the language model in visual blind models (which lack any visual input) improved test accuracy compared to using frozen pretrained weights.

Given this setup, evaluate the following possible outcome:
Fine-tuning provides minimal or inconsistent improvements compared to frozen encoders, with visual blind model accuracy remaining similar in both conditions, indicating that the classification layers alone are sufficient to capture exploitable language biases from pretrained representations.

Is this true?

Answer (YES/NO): YES